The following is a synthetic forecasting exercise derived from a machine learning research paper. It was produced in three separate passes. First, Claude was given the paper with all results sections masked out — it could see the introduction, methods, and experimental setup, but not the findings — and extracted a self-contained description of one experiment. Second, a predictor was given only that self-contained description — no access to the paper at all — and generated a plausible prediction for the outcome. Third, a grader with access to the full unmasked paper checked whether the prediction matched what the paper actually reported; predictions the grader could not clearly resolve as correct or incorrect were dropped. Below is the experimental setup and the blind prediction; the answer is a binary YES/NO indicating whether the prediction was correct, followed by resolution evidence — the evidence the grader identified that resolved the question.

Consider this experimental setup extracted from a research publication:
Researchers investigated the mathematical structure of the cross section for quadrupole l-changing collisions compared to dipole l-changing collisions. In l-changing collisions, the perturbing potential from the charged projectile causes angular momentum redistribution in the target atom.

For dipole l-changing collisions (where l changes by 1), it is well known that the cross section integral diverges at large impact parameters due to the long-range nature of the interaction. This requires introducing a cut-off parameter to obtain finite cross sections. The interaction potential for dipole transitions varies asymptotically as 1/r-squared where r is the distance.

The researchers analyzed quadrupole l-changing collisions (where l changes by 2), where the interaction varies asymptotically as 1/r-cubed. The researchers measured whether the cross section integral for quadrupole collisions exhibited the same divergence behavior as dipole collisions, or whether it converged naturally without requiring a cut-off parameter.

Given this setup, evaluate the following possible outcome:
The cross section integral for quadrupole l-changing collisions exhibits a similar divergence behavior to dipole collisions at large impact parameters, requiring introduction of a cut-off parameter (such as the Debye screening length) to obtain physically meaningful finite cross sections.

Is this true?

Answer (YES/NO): NO